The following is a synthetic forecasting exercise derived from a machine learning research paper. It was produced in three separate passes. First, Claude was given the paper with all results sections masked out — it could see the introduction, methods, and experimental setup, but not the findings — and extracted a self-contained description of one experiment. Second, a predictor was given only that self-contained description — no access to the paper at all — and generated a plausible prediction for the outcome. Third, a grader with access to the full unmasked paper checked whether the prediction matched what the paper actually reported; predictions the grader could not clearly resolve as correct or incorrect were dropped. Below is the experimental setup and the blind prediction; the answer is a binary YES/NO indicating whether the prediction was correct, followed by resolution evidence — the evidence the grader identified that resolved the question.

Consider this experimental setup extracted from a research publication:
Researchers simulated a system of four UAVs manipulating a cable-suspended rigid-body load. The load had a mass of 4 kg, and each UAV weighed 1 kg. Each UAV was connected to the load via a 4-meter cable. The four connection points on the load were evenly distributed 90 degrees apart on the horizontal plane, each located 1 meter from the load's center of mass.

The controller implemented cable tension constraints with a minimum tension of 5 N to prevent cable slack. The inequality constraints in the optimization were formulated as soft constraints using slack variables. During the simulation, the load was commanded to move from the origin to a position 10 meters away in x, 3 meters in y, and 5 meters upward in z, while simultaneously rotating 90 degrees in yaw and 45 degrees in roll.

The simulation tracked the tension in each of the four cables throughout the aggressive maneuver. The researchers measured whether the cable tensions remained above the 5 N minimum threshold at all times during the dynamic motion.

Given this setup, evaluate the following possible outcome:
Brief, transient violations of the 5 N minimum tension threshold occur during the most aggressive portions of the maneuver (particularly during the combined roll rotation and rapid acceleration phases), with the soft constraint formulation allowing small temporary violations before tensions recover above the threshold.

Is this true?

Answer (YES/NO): NO